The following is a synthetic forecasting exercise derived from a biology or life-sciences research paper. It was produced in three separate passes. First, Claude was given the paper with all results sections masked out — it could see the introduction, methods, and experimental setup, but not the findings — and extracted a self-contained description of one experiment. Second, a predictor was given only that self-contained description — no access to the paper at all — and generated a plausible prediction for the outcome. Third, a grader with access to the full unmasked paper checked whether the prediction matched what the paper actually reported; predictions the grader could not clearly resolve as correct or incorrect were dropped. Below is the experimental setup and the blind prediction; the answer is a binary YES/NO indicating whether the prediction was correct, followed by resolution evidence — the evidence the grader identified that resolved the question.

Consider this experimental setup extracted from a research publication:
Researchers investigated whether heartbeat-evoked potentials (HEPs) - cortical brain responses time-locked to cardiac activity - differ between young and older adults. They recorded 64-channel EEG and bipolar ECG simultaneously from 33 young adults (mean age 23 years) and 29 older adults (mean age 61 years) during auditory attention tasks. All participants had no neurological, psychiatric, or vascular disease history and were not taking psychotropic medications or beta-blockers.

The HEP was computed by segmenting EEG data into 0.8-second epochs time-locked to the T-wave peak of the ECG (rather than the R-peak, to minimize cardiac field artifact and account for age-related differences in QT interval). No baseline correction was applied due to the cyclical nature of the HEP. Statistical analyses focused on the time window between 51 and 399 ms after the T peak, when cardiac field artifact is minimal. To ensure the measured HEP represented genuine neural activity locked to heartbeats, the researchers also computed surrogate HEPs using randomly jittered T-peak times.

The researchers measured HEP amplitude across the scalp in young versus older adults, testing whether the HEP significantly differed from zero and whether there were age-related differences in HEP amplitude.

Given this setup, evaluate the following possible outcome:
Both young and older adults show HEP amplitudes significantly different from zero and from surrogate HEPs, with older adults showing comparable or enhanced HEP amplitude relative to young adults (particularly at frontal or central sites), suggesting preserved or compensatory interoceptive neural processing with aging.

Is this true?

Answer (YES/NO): YES